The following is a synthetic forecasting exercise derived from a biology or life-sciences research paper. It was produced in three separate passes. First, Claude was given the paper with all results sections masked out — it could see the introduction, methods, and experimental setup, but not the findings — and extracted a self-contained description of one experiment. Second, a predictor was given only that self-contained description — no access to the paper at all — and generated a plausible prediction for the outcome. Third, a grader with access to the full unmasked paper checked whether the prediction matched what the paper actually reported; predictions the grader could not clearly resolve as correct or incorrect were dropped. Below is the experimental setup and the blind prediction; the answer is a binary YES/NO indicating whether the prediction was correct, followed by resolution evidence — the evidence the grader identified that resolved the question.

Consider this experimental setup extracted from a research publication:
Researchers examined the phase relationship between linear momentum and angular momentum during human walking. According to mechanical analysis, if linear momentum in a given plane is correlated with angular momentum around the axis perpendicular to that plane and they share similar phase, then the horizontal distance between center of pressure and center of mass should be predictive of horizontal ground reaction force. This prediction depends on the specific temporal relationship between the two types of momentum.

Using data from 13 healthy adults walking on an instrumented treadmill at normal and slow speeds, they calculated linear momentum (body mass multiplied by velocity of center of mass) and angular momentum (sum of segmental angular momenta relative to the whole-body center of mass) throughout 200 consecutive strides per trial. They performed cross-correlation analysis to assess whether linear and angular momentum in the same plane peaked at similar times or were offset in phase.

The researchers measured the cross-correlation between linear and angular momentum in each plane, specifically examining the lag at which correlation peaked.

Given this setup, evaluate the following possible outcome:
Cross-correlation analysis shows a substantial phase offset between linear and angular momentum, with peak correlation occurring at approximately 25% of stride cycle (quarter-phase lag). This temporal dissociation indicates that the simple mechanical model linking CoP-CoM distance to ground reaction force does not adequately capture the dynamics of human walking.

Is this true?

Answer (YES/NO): NO